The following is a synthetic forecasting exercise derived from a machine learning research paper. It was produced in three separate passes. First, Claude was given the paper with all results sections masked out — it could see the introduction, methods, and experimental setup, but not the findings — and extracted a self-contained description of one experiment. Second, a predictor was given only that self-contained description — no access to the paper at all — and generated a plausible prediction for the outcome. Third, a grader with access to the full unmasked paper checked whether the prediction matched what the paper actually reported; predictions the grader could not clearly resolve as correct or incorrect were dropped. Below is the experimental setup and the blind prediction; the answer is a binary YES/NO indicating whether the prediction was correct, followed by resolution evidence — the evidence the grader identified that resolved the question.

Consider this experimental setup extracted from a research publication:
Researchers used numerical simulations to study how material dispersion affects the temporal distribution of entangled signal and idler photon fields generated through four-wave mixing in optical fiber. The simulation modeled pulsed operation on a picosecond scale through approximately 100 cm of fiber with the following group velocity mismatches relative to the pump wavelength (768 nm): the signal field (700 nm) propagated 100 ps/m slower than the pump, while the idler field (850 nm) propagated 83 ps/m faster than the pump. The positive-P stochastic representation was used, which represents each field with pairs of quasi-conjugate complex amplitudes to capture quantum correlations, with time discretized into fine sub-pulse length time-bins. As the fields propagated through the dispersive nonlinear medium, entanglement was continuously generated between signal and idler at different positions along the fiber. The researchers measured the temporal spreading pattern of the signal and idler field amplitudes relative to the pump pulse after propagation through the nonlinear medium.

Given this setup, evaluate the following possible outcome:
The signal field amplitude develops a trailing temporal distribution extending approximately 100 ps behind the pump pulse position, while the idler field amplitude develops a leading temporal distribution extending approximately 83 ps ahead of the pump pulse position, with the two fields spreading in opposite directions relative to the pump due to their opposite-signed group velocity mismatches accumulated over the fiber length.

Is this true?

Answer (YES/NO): YES